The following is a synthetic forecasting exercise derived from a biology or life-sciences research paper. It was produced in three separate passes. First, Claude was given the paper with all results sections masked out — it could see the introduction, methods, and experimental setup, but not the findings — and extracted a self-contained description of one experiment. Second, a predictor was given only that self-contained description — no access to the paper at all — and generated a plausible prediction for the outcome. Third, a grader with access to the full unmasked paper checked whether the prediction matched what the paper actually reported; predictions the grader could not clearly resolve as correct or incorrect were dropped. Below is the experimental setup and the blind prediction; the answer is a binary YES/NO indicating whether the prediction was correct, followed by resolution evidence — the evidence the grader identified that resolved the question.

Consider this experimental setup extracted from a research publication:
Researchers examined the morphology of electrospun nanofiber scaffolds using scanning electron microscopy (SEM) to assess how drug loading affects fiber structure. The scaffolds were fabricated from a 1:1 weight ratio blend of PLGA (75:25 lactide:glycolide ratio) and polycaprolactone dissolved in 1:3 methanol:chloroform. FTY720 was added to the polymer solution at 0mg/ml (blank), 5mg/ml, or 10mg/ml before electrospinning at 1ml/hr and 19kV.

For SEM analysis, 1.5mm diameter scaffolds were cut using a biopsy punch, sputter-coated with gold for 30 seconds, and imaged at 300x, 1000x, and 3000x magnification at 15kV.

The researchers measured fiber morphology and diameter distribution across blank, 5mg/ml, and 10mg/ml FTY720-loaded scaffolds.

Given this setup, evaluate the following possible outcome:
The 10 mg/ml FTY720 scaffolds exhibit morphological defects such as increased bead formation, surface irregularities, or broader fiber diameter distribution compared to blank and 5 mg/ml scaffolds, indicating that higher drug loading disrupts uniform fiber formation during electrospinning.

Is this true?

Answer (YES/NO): NO